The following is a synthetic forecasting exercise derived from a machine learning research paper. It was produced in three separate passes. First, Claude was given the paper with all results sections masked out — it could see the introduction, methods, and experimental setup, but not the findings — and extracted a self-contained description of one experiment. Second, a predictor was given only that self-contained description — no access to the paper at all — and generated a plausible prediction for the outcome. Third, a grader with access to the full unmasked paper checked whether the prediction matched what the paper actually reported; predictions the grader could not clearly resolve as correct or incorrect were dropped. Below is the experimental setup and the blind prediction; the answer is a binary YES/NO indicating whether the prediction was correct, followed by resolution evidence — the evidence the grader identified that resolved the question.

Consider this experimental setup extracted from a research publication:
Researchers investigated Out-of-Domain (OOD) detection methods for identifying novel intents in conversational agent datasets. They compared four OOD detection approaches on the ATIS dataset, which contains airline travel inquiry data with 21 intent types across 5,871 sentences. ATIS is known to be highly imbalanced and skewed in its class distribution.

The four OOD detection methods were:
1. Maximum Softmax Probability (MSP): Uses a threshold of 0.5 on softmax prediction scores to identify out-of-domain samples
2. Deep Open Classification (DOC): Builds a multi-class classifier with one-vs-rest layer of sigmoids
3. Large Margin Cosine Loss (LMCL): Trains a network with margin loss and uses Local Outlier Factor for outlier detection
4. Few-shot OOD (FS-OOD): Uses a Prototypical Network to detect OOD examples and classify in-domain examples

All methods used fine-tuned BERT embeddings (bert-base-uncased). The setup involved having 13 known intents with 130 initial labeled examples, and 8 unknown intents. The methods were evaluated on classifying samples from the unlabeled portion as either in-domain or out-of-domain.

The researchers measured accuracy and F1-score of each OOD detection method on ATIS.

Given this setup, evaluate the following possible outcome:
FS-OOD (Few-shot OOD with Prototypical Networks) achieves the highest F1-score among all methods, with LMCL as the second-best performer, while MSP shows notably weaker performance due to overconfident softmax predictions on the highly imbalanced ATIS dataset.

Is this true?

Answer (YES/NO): NO